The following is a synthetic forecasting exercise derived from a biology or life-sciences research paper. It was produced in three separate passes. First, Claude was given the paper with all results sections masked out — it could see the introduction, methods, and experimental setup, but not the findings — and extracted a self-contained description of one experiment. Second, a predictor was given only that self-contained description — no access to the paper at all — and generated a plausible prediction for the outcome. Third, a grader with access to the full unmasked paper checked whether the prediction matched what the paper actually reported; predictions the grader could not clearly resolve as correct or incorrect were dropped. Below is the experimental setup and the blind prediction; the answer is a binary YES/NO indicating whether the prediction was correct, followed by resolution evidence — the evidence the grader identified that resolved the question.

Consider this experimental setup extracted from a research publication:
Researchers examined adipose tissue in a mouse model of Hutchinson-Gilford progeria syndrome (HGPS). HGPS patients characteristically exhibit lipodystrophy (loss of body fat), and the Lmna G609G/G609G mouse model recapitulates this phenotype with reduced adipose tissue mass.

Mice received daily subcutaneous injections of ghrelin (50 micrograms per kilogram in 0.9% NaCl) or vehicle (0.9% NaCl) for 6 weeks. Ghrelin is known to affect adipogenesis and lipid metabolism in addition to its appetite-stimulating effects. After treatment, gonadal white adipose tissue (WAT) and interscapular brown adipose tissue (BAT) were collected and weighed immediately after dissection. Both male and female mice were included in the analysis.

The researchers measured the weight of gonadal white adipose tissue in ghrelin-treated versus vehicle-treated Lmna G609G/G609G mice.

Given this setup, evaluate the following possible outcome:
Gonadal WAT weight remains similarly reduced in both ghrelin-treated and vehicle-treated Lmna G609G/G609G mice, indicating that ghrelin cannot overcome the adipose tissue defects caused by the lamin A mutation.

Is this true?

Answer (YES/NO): NO